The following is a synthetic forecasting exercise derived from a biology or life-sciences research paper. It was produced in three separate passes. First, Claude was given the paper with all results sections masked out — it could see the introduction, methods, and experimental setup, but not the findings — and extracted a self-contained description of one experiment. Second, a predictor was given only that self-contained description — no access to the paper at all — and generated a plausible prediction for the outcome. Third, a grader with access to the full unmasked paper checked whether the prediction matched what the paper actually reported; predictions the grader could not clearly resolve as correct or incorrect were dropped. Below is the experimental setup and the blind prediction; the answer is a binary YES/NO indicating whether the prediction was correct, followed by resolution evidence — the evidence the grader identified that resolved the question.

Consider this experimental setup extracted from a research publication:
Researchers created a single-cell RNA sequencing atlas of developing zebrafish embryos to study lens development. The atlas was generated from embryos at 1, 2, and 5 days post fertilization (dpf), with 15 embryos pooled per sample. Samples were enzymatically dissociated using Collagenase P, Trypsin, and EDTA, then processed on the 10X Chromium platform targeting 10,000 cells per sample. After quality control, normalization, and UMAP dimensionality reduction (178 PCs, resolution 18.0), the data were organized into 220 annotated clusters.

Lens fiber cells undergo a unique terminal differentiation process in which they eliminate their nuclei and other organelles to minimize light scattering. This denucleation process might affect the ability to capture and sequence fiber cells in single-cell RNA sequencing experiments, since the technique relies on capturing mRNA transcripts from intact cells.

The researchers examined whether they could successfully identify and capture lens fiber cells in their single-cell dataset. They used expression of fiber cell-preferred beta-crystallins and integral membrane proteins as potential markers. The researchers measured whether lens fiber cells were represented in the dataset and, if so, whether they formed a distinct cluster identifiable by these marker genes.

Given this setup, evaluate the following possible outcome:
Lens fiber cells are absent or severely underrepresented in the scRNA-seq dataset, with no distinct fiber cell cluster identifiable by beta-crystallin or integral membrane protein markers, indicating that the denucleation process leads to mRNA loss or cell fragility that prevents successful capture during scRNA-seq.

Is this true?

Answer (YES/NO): NO